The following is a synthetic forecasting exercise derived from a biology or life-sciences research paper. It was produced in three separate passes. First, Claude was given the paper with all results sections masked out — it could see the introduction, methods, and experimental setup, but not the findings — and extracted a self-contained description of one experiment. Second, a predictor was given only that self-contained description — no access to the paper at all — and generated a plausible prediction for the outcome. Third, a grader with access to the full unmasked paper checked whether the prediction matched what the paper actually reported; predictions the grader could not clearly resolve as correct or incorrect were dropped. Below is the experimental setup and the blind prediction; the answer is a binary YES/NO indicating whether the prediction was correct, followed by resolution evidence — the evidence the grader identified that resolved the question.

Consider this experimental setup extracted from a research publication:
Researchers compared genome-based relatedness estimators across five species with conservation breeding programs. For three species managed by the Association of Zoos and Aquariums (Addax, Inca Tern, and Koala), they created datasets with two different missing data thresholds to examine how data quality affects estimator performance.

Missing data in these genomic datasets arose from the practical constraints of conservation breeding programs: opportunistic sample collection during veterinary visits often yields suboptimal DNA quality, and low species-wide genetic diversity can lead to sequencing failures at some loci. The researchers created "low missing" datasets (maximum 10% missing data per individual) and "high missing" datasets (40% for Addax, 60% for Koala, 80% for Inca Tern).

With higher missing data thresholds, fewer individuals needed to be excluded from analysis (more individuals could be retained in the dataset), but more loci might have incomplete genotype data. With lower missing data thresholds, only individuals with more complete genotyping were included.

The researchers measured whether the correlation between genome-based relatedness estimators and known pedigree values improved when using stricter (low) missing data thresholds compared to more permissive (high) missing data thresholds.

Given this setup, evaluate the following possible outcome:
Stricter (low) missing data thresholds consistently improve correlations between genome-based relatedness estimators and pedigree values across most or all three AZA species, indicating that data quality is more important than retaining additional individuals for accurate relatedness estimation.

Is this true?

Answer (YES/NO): NO